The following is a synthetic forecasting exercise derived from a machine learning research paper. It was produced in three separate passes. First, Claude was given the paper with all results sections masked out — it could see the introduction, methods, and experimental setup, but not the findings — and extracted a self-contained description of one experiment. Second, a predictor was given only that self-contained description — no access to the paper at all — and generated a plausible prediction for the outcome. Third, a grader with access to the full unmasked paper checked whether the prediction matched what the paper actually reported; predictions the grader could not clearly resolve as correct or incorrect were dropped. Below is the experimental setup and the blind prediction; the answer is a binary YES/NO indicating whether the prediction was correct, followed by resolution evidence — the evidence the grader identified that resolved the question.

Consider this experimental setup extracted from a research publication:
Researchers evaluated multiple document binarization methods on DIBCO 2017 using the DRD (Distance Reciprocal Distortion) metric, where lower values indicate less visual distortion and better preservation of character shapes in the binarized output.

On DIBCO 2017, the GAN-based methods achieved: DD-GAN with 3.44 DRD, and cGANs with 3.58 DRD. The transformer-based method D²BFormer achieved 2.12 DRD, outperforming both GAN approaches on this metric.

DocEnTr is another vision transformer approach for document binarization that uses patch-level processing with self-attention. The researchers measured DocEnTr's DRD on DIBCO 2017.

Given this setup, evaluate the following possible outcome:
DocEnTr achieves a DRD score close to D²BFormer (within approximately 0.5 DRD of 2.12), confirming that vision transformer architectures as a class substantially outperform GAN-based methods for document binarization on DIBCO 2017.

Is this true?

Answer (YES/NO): YES